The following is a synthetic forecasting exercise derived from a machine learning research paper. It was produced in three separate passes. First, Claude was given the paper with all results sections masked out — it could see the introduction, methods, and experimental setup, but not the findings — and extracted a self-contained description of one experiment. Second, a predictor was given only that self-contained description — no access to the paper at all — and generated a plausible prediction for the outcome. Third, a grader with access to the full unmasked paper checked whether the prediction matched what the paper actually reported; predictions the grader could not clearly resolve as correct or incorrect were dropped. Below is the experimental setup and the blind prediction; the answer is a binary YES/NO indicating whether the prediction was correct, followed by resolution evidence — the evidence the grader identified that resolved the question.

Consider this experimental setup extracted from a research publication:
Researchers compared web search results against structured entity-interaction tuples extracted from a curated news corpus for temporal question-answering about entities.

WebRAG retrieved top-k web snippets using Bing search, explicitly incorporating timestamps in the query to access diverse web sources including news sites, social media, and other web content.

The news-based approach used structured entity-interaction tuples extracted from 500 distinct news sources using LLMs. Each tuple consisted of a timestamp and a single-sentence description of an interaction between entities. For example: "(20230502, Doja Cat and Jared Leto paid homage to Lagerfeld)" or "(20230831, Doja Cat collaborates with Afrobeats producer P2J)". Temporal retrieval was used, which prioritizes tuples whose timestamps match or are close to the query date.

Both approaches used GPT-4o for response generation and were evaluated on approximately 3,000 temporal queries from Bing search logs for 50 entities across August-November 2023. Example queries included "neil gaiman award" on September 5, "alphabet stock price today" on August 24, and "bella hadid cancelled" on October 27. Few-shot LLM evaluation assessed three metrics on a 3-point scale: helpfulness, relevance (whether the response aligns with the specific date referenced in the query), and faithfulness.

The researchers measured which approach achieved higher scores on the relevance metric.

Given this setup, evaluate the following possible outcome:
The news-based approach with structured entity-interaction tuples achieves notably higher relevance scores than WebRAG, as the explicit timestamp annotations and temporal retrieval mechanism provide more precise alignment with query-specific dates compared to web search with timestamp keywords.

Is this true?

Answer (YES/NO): NO